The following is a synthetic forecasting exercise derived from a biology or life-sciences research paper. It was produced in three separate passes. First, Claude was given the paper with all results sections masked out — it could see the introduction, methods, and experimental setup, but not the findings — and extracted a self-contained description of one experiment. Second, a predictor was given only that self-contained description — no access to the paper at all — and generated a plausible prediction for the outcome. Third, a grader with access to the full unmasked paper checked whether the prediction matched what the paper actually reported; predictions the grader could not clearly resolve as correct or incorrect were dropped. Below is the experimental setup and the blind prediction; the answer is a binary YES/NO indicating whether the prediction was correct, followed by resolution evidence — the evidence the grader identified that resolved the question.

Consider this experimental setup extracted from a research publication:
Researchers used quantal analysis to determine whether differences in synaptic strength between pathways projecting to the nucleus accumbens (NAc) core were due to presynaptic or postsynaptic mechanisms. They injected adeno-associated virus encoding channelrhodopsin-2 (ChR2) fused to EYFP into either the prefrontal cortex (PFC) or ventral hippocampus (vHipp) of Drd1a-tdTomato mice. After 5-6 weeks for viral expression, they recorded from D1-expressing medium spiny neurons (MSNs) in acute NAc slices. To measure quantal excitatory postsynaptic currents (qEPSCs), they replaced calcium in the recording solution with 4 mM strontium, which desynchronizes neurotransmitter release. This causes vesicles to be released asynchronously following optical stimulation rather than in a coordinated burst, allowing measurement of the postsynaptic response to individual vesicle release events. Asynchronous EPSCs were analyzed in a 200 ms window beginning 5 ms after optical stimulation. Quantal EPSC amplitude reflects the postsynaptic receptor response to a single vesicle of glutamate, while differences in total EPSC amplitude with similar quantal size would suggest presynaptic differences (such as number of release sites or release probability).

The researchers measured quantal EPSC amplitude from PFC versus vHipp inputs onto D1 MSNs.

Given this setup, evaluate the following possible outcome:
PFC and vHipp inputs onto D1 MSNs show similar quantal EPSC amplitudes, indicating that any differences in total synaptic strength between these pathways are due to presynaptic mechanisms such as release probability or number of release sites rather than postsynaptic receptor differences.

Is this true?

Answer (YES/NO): YES